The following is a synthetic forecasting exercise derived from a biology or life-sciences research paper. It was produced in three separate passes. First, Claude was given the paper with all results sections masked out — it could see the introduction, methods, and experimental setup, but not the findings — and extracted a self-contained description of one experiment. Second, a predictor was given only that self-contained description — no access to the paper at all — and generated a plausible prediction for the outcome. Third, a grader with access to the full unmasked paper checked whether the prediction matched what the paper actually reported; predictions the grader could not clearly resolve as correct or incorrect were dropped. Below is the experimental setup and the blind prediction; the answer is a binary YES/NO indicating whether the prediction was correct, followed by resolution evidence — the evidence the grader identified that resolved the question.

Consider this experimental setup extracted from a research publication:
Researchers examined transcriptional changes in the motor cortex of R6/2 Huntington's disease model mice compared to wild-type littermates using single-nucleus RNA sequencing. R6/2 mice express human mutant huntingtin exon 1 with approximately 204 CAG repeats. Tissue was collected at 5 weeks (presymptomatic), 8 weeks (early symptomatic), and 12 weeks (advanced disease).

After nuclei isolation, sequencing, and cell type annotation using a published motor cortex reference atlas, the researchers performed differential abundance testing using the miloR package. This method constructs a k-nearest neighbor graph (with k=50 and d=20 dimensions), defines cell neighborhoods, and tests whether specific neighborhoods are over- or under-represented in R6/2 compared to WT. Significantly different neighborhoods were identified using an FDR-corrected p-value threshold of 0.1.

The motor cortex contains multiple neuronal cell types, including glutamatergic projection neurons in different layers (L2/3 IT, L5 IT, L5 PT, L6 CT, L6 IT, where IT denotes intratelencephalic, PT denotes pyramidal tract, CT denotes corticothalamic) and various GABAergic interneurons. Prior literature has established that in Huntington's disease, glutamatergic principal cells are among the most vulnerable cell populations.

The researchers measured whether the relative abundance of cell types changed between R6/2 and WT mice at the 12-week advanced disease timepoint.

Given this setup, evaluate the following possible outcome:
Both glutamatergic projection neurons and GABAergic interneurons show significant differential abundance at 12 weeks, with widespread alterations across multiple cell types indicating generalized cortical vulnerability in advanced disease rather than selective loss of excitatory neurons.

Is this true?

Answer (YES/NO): NO